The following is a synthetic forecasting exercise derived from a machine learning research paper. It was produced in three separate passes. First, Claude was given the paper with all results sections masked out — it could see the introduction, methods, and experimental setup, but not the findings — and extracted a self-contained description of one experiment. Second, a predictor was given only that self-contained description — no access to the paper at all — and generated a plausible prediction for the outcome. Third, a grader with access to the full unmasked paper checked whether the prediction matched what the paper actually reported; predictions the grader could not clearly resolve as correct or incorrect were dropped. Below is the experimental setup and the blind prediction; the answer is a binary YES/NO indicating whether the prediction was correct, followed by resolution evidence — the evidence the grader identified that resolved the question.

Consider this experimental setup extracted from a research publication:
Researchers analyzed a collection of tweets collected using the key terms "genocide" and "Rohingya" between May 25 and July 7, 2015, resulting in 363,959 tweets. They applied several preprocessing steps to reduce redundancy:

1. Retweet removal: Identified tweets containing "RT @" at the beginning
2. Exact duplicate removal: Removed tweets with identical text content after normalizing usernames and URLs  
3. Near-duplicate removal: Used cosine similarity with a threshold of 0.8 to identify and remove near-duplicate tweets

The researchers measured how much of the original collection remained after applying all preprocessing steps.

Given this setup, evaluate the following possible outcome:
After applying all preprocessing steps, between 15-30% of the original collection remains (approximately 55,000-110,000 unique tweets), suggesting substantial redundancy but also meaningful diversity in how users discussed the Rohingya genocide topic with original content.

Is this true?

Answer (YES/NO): YES